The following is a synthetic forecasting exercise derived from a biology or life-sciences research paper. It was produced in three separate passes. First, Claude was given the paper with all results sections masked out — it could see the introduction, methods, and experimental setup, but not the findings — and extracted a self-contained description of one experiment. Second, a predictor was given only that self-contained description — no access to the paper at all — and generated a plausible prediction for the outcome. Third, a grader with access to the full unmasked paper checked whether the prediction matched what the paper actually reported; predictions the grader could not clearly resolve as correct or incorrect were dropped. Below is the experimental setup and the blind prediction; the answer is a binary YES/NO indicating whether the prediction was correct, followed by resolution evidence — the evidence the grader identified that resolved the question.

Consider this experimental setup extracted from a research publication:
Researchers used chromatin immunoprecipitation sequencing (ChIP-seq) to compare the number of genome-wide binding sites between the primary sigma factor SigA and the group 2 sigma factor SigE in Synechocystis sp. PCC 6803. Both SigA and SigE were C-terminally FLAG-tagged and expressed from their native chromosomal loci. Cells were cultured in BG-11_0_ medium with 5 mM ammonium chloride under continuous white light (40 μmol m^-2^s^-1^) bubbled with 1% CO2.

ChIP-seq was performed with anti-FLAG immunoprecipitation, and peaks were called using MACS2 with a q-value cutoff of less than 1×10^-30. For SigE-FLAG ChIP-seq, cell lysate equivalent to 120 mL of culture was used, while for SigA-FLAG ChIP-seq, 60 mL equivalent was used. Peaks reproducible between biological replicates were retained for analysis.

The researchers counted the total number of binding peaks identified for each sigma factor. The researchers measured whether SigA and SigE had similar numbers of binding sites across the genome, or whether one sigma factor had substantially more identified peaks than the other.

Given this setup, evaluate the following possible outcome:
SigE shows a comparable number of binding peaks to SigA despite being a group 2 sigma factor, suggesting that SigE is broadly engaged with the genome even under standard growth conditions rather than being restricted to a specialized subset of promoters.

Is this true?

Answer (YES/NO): NO